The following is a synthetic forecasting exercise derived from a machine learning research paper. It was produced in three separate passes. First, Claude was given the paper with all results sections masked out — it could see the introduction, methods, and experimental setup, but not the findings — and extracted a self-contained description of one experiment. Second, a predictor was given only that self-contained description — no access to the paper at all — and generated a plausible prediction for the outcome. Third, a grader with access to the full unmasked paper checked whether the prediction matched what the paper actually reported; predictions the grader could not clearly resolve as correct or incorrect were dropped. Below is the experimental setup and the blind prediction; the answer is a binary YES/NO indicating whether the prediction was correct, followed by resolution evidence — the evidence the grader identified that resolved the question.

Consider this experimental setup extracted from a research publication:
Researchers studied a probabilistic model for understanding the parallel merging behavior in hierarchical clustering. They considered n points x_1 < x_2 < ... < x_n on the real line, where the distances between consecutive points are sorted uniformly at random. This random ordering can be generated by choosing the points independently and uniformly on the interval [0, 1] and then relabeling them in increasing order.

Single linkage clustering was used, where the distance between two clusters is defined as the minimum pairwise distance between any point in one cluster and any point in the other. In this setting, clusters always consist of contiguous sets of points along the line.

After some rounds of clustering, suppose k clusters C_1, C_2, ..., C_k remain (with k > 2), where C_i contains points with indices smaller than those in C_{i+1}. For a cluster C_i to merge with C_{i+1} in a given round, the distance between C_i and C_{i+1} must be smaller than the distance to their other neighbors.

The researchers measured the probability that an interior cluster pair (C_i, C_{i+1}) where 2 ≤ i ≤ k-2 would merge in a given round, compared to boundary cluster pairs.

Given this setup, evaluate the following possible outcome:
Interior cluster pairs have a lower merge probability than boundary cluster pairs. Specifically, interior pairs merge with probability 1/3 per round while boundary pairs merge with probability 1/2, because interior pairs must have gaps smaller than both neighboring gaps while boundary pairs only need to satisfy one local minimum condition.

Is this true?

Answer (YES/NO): YES